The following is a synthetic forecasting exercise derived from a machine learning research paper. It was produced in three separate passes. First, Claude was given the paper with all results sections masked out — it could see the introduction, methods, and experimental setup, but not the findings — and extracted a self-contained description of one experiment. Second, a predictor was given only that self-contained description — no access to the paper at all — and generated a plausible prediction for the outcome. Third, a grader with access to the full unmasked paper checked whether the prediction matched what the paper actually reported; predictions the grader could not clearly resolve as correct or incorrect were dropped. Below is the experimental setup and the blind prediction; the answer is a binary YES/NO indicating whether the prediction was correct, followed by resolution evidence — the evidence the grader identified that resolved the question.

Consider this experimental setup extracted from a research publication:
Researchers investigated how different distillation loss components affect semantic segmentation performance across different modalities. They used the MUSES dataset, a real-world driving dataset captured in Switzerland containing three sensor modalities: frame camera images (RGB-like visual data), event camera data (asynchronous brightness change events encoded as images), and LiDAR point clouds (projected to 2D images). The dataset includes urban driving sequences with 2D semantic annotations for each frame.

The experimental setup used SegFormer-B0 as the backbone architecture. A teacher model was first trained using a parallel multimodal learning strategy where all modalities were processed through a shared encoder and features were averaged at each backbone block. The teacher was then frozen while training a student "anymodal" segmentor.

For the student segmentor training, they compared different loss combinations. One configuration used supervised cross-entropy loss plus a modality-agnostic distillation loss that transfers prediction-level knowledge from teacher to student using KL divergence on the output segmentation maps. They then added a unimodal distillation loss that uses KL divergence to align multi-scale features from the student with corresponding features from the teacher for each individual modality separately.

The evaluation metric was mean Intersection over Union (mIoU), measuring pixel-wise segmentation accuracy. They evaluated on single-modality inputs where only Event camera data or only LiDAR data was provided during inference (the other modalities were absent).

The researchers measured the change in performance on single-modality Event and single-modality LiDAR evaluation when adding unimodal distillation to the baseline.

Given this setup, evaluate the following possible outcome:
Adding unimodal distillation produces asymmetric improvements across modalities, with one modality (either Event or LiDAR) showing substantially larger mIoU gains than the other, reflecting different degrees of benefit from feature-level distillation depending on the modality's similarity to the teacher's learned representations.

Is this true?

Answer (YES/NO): NO